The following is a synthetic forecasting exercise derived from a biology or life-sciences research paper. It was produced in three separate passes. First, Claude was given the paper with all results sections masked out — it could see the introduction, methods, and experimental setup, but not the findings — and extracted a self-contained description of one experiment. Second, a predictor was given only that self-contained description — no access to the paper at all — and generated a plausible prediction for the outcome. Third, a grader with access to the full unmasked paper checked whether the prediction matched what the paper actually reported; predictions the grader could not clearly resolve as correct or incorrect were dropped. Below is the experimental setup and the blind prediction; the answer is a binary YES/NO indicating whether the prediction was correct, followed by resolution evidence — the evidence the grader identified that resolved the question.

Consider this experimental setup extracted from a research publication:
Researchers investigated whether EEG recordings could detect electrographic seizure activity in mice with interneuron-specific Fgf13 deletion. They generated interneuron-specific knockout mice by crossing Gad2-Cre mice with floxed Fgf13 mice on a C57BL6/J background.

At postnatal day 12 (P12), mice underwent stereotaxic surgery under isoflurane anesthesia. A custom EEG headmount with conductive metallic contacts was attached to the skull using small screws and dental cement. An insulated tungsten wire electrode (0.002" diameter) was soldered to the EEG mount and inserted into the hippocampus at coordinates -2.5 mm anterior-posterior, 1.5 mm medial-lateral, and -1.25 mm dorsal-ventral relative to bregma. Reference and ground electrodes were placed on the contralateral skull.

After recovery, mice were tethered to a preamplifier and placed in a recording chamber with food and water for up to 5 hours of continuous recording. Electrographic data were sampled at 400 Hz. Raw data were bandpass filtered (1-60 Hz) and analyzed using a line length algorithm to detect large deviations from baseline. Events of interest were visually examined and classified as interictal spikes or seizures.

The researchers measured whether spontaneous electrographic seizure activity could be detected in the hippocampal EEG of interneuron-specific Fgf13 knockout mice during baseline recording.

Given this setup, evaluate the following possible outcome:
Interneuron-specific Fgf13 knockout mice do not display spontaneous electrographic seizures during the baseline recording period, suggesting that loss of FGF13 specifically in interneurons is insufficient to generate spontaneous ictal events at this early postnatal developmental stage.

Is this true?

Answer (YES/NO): NO